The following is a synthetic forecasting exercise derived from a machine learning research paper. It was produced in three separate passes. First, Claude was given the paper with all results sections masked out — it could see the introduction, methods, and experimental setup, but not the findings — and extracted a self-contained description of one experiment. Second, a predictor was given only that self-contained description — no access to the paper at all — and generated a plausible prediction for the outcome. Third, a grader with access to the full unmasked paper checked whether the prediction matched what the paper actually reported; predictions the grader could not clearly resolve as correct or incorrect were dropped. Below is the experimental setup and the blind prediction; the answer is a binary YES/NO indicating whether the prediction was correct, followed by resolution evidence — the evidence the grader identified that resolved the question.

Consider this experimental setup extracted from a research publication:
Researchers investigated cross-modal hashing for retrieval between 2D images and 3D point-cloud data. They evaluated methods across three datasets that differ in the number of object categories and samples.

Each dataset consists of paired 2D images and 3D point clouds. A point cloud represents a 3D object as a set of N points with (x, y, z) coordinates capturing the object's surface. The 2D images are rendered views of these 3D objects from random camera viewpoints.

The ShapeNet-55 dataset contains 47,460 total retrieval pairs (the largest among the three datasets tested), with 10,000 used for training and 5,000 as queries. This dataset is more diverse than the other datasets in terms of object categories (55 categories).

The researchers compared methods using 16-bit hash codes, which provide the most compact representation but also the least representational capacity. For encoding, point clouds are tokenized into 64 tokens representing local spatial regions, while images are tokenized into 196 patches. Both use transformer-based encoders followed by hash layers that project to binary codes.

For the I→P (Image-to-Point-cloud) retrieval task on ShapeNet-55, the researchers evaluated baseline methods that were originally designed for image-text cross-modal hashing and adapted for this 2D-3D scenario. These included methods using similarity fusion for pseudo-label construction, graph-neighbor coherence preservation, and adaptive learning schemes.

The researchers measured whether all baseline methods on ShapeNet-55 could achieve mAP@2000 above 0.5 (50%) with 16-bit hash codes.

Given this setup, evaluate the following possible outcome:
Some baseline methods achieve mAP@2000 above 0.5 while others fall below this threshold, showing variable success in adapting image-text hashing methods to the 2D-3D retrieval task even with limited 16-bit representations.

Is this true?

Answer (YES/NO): YES